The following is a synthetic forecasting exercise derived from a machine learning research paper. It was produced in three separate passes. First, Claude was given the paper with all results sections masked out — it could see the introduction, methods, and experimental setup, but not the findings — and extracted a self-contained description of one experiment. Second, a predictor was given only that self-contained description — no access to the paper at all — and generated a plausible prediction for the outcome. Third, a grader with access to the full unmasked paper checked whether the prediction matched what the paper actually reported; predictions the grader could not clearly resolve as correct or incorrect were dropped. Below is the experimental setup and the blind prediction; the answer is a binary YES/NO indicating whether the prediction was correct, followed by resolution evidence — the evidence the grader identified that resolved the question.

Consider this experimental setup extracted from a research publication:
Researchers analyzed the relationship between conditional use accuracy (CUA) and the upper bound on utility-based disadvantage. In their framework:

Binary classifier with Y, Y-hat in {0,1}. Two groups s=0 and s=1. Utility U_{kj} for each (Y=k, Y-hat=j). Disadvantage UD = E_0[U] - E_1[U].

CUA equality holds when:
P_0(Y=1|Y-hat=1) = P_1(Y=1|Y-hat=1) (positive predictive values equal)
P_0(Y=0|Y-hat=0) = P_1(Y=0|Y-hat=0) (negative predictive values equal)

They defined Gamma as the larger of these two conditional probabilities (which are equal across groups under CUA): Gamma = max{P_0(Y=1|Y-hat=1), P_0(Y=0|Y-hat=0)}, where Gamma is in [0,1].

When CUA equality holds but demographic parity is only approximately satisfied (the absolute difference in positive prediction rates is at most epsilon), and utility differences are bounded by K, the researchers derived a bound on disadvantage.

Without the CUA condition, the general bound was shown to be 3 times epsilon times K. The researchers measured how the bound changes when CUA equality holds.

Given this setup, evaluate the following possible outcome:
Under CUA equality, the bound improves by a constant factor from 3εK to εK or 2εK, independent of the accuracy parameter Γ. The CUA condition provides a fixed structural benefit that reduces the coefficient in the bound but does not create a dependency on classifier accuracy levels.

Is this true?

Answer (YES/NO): NO